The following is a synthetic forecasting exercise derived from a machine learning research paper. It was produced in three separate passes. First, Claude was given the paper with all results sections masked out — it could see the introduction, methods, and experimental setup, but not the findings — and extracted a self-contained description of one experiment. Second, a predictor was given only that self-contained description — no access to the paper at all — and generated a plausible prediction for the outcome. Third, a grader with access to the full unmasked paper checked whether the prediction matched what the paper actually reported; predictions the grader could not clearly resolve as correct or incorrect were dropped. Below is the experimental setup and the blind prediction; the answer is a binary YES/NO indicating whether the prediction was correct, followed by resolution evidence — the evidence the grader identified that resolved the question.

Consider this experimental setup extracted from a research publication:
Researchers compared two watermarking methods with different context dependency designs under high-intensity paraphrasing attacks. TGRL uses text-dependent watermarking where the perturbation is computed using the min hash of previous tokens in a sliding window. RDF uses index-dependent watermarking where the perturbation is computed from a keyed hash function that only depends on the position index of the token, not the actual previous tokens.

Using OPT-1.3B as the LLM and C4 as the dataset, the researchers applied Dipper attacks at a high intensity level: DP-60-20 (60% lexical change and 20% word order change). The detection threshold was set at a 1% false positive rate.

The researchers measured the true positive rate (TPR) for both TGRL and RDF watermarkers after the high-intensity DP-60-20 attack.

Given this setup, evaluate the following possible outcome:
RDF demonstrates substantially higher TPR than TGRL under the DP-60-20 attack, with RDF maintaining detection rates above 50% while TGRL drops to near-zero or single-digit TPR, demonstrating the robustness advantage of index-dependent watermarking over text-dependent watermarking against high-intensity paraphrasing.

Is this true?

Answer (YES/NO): NO